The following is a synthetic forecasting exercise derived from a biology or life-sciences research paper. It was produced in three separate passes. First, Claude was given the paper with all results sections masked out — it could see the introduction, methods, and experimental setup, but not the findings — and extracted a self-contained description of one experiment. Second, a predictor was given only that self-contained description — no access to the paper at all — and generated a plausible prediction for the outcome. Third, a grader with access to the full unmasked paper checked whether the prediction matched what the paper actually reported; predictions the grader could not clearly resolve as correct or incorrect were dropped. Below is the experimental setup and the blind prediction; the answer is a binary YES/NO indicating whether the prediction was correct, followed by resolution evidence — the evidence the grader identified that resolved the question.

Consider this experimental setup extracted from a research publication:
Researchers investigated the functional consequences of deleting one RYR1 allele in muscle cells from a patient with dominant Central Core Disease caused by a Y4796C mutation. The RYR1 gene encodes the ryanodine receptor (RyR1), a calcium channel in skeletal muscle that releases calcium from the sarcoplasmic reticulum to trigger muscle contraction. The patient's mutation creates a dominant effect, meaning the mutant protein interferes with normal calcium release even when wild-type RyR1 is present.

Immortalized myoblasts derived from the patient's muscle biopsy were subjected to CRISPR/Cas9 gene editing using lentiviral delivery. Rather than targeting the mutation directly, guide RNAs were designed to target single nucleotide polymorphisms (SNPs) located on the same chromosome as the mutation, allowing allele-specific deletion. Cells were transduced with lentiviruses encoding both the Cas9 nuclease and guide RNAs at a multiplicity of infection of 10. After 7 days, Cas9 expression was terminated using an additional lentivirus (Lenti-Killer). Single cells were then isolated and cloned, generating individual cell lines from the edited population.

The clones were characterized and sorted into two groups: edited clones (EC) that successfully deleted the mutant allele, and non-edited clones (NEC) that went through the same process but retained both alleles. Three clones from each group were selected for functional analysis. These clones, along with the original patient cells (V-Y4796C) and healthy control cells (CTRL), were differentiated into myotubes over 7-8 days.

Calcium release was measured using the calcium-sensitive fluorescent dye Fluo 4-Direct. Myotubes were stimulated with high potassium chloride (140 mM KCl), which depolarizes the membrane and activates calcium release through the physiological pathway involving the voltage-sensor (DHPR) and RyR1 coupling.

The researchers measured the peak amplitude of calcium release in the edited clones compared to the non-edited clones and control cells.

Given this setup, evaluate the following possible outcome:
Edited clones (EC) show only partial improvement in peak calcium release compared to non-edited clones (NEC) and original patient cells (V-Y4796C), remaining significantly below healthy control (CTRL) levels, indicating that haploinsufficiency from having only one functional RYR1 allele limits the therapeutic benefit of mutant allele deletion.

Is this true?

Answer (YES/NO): NO